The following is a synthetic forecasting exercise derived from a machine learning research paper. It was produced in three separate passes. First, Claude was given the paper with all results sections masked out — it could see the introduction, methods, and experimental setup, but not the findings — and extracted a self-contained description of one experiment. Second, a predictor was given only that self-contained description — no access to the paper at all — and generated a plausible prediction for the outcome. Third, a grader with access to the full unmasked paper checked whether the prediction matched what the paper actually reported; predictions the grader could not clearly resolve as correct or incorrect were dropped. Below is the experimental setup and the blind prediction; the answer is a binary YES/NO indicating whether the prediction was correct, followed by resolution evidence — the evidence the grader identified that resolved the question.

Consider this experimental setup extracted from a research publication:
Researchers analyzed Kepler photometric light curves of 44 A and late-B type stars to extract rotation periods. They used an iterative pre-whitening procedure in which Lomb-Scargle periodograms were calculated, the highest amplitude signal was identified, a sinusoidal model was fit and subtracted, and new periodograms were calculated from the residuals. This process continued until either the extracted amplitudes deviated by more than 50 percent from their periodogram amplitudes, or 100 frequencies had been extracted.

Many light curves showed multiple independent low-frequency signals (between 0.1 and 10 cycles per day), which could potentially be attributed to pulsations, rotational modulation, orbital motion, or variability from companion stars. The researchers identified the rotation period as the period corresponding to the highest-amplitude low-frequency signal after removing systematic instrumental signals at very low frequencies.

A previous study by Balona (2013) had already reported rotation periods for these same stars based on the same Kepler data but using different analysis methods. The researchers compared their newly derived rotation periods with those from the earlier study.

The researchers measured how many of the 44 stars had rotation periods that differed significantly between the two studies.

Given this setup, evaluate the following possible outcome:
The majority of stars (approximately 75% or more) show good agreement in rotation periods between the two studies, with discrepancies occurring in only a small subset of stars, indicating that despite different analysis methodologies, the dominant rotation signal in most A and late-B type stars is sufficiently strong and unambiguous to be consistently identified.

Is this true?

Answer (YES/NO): YES